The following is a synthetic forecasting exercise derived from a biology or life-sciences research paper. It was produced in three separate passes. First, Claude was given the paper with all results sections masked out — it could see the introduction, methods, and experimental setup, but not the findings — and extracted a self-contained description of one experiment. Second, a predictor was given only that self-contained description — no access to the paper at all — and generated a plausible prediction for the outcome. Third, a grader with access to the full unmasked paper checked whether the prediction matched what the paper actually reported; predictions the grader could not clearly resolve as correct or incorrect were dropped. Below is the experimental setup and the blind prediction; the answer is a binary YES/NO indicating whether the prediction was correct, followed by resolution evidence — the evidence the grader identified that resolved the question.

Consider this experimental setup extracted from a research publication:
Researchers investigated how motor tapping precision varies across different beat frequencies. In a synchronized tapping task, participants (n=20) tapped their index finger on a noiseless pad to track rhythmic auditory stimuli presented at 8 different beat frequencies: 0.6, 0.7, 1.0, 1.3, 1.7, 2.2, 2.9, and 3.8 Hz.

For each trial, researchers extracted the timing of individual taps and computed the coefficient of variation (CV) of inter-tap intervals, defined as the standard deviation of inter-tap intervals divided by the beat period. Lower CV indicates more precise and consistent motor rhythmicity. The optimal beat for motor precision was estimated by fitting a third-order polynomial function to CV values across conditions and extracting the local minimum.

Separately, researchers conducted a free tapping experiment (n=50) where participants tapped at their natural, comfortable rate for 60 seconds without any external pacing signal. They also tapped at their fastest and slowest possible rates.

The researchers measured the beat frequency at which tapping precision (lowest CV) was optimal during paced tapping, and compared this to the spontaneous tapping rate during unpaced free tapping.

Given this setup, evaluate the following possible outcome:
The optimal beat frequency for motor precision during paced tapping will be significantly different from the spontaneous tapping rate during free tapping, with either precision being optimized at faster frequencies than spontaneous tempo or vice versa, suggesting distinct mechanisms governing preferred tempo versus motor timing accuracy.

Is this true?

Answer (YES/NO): NO